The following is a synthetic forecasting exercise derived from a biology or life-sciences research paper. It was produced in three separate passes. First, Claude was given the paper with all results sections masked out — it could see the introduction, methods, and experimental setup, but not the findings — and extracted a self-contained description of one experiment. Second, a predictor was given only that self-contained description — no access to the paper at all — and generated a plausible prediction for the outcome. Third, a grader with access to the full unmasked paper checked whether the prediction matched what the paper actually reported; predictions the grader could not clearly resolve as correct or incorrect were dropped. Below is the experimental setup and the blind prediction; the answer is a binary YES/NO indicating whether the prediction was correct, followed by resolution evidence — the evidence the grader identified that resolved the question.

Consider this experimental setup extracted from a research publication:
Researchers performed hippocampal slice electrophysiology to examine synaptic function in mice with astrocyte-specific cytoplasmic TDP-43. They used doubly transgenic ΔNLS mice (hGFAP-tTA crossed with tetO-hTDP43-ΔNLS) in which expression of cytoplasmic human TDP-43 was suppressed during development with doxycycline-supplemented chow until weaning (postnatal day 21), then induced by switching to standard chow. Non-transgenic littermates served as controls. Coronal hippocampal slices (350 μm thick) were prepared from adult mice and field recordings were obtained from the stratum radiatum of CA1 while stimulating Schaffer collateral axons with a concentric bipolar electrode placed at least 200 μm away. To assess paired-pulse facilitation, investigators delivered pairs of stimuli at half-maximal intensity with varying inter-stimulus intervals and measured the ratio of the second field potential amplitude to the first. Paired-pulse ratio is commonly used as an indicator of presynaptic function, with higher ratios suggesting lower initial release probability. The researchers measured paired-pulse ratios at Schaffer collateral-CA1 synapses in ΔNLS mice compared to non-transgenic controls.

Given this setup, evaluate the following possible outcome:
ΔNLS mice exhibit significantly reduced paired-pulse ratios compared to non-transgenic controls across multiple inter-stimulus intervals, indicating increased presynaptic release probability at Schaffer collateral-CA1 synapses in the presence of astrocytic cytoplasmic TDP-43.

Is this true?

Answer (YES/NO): YES